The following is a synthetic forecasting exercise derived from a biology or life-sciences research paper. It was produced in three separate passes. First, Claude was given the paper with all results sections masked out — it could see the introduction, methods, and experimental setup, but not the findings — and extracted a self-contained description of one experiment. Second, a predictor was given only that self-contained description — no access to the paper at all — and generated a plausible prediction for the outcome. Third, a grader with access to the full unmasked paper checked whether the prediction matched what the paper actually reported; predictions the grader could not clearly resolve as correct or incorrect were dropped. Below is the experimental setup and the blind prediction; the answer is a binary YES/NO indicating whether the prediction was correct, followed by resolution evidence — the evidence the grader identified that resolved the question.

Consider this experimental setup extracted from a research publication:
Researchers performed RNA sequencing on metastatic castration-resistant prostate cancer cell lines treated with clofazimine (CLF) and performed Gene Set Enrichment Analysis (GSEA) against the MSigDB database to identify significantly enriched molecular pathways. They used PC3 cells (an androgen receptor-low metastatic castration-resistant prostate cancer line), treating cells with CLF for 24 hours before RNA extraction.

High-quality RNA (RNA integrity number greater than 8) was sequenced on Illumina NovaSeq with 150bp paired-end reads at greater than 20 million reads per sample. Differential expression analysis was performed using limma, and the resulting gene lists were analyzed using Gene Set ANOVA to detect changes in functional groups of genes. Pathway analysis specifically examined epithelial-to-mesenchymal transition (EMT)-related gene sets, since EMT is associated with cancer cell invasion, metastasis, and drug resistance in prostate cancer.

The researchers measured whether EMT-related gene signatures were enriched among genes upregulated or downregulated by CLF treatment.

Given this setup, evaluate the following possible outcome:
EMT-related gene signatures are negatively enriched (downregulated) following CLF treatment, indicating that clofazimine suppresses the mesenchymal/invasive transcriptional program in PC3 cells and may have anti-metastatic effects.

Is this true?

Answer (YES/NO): YES